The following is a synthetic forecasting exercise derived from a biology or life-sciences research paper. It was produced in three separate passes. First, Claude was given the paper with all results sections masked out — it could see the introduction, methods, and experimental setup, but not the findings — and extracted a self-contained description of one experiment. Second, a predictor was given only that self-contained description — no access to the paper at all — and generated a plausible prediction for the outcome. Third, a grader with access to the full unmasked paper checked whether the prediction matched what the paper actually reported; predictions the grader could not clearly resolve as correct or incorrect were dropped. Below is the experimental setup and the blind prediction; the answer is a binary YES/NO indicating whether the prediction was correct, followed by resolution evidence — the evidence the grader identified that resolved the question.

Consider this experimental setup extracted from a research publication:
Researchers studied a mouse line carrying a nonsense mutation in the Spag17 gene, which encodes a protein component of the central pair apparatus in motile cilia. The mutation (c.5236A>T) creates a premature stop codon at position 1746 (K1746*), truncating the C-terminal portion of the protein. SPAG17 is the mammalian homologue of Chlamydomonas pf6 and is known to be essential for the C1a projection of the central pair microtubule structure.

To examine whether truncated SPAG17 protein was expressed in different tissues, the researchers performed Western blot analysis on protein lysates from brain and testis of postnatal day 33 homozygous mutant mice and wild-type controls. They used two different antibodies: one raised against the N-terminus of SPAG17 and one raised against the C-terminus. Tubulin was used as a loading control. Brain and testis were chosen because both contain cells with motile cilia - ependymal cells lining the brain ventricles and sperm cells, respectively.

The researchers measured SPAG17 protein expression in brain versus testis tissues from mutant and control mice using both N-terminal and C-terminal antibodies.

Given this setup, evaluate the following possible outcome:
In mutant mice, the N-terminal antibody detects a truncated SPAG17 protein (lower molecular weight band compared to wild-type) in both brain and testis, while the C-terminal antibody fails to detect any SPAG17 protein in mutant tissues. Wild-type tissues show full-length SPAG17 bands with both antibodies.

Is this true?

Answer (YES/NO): NO